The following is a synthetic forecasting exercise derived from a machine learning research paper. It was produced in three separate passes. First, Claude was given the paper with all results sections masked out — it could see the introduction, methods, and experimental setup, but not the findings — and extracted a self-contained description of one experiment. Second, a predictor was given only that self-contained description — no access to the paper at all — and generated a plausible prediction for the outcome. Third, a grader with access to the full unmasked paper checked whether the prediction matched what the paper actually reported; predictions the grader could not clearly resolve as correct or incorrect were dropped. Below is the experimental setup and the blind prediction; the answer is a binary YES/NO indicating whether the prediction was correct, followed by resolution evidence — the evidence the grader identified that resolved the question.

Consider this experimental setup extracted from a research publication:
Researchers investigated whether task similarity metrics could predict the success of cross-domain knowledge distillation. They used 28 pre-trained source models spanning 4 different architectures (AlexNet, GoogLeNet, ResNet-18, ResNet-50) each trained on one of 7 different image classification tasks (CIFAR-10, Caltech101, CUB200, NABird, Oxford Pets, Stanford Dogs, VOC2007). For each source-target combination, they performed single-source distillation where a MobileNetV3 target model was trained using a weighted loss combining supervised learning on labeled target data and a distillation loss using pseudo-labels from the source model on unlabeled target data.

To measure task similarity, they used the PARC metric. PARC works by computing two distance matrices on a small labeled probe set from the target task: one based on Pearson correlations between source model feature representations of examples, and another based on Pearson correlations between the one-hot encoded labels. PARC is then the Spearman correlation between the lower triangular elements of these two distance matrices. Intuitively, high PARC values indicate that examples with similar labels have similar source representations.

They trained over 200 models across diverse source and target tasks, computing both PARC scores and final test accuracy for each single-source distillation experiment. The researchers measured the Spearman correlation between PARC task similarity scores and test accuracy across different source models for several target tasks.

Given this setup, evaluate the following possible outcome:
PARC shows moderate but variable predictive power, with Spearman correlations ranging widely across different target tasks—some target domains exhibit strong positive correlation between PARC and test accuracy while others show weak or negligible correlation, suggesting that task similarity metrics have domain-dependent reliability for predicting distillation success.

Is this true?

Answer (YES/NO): YES